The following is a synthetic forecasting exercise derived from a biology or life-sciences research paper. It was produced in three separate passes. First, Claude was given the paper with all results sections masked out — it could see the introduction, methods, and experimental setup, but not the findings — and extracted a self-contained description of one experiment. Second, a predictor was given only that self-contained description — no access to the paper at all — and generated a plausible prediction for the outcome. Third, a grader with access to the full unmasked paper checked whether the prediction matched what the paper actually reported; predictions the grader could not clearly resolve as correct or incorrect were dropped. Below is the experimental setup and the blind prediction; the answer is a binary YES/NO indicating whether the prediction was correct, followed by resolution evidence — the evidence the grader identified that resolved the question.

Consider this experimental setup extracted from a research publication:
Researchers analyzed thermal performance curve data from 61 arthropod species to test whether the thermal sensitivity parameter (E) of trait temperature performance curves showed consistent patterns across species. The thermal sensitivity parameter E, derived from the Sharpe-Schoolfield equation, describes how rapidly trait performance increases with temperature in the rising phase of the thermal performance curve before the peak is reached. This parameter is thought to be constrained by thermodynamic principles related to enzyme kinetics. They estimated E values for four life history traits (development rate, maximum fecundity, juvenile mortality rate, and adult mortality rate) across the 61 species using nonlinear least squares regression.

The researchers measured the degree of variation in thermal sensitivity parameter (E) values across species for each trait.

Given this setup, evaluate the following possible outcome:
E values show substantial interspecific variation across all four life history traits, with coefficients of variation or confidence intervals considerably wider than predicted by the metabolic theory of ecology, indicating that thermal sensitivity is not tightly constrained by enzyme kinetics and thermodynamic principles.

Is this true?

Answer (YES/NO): NO